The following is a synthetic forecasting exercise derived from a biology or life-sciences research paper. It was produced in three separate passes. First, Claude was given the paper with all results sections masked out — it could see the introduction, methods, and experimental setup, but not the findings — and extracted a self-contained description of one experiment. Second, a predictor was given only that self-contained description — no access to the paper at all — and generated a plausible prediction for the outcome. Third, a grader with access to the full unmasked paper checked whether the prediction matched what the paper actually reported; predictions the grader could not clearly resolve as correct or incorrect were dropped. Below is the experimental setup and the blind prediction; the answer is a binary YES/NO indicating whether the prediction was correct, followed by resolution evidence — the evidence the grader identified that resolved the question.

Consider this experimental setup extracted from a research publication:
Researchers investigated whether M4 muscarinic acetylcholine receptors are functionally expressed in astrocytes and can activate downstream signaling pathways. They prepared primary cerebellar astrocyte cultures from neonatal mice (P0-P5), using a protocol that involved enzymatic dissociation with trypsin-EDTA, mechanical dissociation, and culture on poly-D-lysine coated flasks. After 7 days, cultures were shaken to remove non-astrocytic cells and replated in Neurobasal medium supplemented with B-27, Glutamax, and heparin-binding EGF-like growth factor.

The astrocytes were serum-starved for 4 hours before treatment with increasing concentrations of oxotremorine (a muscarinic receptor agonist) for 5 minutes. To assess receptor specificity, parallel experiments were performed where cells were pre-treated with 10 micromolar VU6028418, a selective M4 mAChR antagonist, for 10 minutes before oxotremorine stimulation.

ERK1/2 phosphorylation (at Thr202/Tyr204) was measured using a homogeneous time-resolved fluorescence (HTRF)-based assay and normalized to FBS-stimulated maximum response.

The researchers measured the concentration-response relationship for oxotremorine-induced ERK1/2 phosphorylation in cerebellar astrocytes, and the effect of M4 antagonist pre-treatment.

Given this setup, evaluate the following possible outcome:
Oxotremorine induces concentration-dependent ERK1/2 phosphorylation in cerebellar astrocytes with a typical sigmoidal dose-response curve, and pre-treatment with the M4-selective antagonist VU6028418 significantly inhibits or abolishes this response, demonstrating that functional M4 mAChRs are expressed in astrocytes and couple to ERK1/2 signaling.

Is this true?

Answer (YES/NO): NO